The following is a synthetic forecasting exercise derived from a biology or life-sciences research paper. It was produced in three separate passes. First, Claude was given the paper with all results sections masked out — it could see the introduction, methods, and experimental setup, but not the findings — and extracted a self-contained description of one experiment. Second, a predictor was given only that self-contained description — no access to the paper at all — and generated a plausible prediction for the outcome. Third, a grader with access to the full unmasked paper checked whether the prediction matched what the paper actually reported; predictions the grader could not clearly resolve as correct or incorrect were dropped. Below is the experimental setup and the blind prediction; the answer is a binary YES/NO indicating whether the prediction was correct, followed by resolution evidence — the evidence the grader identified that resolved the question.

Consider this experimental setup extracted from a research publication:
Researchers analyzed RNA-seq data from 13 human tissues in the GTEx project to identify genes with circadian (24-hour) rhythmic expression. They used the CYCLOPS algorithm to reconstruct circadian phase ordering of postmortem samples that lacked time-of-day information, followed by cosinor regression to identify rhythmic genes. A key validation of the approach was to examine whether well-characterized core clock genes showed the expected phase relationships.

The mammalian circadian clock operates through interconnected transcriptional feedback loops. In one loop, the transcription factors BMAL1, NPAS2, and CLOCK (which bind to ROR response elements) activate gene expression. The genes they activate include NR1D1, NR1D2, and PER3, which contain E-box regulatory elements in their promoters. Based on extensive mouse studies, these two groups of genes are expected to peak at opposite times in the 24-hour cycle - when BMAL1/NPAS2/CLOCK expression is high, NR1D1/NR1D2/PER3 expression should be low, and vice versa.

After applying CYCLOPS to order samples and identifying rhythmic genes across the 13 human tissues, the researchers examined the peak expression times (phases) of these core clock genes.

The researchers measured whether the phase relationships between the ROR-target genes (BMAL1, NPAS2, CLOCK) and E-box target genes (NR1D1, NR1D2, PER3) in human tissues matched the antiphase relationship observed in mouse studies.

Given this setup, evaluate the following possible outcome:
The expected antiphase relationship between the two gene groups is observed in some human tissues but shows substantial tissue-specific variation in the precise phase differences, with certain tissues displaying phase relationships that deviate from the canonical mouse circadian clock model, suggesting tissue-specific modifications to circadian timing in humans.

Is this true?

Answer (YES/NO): NO